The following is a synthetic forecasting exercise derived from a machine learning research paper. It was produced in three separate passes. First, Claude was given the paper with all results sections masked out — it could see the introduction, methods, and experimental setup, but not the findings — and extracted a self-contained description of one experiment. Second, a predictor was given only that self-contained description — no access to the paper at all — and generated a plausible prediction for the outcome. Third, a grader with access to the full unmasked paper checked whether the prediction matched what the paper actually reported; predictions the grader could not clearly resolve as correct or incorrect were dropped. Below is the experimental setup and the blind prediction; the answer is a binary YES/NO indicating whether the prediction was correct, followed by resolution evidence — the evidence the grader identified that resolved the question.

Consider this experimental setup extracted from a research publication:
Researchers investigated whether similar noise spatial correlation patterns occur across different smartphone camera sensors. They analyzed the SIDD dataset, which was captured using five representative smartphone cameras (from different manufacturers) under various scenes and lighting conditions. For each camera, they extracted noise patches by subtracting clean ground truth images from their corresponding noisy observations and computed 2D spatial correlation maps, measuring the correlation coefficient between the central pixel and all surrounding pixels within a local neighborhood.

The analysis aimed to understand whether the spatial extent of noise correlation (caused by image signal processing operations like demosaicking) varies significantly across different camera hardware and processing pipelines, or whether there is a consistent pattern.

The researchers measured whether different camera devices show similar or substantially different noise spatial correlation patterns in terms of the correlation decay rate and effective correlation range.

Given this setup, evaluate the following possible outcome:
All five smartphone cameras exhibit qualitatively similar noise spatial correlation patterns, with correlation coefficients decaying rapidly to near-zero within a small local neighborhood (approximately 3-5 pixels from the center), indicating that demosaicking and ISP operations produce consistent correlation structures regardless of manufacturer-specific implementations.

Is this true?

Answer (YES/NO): YES